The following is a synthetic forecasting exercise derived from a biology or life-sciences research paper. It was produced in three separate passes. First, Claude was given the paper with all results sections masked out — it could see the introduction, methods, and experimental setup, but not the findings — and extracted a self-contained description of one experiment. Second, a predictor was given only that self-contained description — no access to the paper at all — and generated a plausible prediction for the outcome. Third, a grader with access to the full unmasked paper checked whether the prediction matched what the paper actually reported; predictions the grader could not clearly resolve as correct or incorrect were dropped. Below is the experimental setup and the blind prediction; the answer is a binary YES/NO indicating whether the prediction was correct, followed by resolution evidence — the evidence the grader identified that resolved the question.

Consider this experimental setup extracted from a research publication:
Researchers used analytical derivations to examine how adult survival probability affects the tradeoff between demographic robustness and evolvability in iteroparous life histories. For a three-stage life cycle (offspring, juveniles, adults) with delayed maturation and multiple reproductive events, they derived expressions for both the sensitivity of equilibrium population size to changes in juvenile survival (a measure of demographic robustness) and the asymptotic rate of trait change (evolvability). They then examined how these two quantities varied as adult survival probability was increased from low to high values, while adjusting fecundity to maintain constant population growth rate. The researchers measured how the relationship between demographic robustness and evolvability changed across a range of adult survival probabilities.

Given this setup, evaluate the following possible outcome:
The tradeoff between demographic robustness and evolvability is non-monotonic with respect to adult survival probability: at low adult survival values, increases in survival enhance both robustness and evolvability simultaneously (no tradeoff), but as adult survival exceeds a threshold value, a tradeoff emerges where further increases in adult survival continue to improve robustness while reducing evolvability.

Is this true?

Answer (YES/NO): NO